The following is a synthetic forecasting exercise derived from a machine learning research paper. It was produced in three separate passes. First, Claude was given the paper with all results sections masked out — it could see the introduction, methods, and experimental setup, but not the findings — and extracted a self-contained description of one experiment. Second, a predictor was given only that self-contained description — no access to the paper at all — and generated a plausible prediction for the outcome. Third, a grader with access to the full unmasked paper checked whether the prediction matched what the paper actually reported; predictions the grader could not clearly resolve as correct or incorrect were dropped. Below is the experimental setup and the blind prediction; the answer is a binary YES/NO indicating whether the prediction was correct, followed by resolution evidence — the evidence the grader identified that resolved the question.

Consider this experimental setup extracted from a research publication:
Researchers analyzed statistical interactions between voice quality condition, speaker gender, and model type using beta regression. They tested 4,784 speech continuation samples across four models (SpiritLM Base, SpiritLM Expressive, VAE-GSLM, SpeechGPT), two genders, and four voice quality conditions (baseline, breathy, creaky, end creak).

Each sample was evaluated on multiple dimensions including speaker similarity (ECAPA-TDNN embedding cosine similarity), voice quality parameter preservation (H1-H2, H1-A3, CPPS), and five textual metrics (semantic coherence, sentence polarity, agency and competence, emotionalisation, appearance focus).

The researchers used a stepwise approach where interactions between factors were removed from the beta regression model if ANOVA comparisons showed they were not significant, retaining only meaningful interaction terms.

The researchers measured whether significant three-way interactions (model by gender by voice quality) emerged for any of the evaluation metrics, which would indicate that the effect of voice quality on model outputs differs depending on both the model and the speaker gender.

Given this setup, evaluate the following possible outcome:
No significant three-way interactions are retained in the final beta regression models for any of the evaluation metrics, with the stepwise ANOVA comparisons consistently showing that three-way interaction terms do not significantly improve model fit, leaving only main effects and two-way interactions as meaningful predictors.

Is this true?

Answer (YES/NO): YES